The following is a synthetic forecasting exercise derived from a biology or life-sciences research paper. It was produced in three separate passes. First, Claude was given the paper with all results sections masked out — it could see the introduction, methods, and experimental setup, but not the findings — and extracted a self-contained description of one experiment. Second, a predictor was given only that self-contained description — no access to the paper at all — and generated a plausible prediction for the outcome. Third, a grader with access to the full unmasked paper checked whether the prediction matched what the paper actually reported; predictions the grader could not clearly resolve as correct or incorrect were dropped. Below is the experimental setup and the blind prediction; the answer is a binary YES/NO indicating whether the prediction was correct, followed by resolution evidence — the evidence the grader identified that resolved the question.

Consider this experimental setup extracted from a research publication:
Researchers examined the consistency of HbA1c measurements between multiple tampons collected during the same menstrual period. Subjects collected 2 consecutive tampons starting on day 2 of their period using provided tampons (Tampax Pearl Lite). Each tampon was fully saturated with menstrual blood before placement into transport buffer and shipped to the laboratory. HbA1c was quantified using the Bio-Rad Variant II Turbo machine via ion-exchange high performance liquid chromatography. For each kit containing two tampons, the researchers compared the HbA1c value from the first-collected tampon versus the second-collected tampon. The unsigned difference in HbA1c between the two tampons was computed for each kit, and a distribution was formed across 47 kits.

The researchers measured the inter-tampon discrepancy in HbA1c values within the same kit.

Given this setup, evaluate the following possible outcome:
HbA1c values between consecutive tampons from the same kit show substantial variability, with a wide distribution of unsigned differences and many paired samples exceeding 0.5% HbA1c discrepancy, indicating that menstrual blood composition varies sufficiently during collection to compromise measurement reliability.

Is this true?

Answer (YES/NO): NO